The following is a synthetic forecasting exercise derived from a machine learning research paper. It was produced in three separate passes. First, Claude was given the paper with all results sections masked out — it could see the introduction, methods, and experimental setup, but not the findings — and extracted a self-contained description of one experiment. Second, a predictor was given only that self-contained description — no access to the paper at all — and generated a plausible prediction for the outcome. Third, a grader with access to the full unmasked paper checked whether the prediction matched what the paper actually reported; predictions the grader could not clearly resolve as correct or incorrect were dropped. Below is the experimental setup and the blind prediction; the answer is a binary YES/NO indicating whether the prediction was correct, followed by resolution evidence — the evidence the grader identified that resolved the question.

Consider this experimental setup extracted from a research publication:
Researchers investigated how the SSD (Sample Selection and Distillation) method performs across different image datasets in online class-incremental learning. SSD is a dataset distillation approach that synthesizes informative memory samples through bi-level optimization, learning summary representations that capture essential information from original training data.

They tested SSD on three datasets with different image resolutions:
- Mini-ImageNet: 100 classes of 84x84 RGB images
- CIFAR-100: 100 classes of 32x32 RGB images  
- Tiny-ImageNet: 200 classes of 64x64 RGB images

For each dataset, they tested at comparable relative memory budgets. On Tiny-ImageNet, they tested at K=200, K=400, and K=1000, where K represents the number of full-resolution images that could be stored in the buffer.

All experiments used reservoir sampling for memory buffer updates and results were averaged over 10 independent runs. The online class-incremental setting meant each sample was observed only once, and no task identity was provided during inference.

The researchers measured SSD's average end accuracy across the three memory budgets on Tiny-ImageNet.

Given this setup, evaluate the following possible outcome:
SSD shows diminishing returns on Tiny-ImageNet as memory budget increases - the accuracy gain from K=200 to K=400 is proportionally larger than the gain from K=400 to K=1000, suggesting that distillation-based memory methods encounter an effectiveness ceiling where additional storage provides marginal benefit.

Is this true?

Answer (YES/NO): YES